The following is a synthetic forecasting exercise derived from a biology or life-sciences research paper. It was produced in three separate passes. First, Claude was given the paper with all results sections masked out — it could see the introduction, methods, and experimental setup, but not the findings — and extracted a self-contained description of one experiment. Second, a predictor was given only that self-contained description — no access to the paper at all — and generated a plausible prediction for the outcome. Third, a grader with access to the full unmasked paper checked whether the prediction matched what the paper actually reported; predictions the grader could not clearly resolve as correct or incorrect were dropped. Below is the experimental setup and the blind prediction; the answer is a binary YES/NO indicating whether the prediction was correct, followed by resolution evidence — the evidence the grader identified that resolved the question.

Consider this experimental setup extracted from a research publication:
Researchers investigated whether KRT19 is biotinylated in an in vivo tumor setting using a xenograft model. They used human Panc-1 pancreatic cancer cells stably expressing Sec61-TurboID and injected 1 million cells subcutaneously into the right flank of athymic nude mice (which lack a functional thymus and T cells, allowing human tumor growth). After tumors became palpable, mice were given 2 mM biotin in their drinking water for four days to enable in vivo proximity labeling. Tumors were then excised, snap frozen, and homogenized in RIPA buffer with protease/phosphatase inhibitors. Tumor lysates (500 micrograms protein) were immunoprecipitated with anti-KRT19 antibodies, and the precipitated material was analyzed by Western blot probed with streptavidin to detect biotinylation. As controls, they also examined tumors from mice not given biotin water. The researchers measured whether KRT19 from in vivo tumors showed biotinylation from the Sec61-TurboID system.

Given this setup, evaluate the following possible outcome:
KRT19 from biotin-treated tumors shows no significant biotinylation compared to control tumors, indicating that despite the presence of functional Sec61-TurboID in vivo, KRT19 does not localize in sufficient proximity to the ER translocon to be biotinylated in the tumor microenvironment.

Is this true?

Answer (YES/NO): NO